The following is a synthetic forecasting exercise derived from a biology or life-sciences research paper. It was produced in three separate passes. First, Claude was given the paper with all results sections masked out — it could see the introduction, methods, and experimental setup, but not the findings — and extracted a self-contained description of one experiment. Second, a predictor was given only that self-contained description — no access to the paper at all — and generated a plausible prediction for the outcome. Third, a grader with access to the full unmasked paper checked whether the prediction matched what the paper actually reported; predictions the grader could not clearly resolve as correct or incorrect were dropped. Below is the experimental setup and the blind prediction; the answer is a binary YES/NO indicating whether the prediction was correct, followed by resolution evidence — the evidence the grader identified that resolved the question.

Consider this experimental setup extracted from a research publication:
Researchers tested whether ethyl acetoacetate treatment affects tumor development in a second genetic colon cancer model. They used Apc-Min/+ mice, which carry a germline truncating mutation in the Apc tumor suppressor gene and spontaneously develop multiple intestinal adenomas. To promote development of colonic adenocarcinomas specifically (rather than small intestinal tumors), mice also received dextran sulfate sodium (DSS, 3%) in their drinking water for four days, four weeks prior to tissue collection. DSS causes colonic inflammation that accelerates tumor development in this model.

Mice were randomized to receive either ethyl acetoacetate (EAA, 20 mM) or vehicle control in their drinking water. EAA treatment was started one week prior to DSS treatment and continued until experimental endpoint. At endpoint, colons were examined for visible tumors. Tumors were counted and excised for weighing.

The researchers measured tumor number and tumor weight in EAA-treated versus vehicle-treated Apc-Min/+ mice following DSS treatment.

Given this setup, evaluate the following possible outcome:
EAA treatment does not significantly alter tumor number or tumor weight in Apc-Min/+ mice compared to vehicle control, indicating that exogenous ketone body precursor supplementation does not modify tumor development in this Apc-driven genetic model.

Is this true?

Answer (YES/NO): NO